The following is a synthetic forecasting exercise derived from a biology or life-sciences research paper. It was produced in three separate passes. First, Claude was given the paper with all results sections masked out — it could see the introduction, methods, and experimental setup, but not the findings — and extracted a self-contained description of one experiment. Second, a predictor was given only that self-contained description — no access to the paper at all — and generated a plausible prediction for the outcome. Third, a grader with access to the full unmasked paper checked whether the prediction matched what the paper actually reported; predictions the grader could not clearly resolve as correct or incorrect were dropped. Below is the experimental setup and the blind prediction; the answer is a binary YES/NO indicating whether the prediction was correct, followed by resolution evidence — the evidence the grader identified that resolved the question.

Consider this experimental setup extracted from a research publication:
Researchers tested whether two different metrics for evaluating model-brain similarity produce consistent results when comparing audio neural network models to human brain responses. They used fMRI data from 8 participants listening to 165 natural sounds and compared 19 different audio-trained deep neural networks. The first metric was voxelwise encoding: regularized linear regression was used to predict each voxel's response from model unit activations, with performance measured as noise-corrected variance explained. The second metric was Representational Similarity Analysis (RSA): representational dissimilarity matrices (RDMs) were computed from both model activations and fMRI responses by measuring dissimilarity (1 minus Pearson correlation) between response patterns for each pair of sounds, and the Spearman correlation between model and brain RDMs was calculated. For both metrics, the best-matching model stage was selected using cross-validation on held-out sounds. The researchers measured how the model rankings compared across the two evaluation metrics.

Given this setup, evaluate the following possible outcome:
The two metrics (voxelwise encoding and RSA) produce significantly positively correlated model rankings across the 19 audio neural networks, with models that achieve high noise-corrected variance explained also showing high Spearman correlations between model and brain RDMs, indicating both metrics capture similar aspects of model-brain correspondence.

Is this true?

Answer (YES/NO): NO